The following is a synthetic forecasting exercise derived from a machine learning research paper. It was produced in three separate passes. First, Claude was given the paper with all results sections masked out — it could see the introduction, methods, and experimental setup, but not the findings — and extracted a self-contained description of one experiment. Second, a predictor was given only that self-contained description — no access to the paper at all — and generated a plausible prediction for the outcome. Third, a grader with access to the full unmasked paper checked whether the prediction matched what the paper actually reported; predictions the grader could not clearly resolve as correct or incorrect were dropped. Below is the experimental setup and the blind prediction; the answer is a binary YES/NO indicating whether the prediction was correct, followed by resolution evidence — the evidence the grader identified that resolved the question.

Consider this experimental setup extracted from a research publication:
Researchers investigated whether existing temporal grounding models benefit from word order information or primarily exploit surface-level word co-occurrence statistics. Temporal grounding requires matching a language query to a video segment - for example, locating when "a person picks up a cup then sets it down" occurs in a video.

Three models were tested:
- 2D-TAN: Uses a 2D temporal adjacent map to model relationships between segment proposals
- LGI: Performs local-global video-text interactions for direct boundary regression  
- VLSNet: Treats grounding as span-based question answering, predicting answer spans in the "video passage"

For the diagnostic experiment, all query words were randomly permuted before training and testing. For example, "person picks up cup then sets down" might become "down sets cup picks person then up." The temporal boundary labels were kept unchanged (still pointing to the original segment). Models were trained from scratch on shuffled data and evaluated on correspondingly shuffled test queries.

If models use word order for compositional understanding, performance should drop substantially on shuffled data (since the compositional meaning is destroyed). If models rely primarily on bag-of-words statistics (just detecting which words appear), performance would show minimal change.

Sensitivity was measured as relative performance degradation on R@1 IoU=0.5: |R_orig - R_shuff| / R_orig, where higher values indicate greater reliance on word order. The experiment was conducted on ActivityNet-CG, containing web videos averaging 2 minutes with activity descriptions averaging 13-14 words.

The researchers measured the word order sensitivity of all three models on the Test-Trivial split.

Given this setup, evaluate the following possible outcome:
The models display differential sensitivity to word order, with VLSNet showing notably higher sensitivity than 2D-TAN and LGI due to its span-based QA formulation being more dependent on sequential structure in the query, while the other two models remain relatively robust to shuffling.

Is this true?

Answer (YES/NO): NO